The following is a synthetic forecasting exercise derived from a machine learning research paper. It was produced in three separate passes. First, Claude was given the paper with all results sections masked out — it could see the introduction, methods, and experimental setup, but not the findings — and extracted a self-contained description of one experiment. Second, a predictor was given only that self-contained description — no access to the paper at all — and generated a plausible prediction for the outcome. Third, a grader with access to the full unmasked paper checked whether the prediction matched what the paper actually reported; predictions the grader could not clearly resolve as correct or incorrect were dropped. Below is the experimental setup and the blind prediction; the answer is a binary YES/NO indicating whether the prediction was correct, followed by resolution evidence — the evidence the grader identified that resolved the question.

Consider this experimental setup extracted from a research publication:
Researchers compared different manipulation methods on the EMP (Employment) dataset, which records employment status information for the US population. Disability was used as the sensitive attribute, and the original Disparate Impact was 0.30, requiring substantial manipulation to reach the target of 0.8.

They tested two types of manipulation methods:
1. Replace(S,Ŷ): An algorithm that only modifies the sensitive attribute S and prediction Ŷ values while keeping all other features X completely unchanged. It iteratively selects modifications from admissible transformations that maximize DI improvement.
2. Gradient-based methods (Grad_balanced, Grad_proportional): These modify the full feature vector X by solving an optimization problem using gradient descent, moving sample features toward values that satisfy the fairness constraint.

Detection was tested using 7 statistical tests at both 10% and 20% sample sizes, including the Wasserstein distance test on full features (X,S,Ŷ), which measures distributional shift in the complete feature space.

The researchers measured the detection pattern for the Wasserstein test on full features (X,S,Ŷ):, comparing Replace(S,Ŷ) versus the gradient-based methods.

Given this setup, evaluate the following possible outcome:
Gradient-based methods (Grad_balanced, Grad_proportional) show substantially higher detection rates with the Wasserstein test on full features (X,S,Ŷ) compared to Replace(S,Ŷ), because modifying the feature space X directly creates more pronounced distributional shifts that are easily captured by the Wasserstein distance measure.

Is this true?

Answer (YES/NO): YES